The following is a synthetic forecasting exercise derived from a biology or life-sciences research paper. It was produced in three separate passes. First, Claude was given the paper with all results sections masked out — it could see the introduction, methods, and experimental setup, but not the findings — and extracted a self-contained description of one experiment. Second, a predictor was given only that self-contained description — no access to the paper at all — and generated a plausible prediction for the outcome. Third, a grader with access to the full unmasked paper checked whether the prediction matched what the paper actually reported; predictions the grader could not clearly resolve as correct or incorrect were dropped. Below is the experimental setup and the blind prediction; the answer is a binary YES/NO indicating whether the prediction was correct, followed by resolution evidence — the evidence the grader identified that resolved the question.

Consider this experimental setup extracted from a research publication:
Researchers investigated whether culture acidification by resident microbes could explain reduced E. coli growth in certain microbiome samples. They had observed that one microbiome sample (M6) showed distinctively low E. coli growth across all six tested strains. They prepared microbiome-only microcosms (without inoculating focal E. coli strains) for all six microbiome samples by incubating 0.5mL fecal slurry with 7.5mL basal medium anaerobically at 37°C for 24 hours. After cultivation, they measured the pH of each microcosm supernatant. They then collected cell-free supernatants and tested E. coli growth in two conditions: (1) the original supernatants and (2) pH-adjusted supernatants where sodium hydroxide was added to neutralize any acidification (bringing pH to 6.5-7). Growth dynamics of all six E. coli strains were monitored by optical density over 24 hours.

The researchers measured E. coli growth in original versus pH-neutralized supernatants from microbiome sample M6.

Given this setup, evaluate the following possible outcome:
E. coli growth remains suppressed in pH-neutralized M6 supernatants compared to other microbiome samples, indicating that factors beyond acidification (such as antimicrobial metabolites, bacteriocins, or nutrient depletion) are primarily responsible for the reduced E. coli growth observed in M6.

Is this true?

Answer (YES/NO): NO